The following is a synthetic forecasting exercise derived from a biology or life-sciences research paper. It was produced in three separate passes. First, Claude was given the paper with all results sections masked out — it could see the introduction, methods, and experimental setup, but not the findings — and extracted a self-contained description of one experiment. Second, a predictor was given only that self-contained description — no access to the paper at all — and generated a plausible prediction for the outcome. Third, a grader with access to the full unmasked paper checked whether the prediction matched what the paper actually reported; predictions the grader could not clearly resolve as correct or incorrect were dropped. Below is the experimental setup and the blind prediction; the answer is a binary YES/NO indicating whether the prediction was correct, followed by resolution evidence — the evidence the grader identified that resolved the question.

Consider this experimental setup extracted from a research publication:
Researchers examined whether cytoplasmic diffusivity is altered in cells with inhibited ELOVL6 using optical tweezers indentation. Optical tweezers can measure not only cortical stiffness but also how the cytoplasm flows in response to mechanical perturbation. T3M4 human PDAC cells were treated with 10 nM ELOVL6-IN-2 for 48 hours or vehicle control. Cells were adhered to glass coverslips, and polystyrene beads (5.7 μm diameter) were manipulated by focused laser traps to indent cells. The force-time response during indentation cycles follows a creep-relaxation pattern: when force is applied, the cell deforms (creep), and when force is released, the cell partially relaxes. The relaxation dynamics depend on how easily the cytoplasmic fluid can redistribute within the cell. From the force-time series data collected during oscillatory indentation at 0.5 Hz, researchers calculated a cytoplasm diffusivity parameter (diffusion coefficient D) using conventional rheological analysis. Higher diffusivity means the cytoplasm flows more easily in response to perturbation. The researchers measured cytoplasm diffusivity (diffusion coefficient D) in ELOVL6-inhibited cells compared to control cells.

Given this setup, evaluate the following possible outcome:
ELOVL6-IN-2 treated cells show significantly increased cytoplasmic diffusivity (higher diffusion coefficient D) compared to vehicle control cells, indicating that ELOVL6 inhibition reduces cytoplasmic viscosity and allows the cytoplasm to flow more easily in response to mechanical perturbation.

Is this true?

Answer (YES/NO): NO